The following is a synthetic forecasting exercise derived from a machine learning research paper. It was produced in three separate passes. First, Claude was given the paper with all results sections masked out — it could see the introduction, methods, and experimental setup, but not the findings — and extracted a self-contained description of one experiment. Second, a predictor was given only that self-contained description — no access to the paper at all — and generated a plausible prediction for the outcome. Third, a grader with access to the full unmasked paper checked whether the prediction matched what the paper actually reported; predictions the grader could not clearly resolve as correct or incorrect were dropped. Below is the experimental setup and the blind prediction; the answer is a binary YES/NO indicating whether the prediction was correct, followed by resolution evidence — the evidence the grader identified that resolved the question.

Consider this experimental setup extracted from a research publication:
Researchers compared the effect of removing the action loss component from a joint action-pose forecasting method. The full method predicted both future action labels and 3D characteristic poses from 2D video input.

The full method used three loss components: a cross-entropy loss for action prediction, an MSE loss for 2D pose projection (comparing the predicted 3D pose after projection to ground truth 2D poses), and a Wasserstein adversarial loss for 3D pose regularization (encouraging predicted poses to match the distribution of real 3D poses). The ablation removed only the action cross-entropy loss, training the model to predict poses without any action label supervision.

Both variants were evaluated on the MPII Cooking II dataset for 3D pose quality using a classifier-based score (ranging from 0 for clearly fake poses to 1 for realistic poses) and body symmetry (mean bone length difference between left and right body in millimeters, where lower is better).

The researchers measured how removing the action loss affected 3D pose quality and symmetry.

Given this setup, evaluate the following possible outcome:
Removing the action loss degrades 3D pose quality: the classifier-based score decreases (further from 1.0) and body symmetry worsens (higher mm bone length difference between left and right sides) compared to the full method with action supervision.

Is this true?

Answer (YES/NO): NO